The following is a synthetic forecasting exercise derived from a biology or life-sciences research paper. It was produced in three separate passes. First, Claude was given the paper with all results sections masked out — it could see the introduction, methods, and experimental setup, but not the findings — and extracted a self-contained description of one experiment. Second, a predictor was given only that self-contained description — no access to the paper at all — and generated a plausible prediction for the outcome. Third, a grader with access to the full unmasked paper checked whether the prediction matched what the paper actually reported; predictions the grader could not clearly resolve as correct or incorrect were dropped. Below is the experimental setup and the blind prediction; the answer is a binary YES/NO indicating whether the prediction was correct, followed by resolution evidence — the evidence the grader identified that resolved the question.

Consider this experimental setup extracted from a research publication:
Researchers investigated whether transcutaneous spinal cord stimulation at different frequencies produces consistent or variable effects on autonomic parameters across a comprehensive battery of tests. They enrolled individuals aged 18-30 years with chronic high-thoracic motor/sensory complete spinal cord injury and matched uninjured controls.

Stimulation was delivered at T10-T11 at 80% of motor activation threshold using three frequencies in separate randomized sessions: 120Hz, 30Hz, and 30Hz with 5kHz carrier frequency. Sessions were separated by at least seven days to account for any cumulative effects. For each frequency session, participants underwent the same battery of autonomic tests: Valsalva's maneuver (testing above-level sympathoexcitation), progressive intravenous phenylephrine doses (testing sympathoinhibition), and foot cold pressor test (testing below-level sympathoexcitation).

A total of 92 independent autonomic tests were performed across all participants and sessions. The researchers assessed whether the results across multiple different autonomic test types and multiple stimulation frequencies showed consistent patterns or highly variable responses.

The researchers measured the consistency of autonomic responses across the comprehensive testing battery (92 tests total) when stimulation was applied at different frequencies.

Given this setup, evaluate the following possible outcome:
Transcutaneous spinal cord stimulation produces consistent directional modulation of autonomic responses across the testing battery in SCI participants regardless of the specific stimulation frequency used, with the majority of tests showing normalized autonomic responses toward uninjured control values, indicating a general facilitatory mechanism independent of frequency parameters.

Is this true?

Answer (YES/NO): NO